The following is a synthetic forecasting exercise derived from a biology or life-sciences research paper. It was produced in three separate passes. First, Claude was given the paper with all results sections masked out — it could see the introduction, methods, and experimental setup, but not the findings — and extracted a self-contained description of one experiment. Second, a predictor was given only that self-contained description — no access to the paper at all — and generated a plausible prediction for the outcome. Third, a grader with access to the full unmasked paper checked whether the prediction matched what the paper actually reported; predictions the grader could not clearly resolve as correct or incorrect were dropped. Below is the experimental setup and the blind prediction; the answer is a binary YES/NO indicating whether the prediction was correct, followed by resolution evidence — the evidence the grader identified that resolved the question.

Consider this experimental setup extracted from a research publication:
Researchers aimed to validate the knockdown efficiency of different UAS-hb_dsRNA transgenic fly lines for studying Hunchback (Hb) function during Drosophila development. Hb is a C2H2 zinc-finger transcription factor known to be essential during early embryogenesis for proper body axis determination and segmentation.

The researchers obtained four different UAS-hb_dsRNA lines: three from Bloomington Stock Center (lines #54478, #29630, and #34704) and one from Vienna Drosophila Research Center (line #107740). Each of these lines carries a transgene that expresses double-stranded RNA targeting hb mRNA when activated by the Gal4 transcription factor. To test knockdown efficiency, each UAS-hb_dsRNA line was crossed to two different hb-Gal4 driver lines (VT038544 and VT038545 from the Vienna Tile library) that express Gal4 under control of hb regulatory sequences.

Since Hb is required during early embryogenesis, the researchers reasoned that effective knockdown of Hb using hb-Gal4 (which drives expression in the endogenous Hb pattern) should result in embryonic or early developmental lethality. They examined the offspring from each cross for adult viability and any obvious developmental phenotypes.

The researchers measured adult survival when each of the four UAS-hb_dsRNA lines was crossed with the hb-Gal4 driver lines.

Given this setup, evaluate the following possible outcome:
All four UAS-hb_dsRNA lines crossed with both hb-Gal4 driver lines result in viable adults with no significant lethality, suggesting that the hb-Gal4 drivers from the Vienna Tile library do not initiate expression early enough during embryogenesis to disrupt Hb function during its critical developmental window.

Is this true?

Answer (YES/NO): NO